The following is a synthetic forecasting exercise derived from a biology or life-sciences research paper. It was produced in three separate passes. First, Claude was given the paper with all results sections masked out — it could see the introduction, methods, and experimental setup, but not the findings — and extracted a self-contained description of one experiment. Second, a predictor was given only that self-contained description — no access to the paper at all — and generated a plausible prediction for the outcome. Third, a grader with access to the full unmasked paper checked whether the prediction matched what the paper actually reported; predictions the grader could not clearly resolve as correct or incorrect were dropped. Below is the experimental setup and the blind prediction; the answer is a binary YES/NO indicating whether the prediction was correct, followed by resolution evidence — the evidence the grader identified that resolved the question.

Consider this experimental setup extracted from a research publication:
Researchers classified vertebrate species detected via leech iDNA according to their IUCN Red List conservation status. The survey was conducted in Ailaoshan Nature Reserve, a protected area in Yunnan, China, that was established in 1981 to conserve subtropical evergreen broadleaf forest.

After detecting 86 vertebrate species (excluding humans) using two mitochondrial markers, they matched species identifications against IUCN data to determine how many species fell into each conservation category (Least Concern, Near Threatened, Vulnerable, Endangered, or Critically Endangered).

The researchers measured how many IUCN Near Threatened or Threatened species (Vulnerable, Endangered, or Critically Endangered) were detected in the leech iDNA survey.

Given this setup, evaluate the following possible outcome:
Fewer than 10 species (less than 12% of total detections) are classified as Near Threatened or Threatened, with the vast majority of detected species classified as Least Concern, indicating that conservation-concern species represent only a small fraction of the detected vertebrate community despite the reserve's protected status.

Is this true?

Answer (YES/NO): NO